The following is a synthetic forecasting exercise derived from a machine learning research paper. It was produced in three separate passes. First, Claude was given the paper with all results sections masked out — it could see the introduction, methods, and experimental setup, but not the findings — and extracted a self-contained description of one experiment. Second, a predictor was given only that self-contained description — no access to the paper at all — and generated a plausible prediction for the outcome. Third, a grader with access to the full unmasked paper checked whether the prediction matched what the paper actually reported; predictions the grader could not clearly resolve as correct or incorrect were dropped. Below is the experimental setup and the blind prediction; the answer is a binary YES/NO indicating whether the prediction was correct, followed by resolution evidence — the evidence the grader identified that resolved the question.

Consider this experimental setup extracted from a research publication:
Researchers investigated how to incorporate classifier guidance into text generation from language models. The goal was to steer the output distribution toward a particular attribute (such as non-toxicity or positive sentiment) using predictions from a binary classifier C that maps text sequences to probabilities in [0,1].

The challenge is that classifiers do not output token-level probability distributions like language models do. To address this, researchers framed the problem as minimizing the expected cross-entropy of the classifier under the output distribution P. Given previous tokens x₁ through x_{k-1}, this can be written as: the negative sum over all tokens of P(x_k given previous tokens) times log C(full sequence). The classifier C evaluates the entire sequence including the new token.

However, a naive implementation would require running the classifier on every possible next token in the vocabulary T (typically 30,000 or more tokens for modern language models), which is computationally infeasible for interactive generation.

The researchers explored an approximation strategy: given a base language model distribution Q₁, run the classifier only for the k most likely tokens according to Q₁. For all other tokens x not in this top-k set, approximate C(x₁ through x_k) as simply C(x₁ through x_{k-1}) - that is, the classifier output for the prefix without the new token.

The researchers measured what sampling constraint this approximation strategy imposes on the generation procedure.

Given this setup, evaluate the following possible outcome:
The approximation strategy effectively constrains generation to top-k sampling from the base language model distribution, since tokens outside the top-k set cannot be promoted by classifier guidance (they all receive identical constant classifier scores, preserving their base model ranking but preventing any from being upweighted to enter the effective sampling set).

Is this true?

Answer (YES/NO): YES